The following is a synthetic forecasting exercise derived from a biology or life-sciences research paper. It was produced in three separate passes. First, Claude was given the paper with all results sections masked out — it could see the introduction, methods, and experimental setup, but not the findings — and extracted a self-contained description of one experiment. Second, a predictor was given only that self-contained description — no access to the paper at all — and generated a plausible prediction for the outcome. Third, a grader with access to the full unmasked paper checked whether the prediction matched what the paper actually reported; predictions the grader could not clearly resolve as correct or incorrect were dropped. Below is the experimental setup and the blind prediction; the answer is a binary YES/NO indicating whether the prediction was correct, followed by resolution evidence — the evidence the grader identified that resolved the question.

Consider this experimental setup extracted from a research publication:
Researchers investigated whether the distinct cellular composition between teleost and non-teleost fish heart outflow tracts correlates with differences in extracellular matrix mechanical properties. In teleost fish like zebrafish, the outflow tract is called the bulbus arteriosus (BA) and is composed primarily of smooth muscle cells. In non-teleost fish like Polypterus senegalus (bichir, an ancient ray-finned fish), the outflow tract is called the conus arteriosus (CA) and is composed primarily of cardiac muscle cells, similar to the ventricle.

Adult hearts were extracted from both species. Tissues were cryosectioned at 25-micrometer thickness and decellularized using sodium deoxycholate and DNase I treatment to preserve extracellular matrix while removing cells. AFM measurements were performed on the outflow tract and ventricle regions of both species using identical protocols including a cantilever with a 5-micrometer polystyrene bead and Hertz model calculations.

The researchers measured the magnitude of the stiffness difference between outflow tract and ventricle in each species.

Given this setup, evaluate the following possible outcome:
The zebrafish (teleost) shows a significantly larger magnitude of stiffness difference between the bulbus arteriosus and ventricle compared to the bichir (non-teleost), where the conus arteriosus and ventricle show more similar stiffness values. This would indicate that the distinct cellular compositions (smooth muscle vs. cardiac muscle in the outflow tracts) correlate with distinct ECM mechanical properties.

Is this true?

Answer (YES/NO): YES